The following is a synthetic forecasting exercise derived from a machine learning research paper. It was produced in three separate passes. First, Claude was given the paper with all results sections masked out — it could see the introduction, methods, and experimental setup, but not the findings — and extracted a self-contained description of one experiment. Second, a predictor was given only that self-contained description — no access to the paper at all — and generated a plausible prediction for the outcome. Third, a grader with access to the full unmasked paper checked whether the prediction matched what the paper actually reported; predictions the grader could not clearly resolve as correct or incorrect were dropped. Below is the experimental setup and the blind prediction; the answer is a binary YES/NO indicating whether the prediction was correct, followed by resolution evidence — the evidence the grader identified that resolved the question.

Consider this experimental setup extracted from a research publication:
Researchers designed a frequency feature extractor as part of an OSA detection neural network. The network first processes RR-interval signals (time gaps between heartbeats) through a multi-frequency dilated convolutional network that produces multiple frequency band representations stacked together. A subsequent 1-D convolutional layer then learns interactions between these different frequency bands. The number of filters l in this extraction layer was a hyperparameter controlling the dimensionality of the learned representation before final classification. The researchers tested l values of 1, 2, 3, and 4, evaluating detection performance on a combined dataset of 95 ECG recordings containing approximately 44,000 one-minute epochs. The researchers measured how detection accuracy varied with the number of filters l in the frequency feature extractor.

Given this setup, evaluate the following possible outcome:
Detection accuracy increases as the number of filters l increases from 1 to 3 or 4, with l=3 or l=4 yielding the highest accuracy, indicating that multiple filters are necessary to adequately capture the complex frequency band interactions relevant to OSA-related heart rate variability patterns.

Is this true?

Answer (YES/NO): NO